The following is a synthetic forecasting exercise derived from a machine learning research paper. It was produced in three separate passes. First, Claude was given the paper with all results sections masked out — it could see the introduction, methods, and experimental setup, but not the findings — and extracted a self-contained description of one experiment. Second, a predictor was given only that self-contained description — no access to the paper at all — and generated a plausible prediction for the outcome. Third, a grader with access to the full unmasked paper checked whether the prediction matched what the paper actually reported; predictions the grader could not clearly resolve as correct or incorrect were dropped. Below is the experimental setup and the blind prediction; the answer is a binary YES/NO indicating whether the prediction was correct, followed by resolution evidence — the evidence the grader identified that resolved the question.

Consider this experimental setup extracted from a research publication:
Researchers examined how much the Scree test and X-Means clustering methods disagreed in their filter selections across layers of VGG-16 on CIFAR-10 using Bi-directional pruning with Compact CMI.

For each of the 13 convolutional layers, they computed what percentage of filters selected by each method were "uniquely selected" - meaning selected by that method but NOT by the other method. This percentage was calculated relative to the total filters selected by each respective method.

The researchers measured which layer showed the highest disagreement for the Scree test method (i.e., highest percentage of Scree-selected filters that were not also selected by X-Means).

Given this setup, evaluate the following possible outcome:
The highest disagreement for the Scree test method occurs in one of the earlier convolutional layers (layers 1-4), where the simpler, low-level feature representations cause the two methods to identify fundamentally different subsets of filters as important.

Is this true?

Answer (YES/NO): NO